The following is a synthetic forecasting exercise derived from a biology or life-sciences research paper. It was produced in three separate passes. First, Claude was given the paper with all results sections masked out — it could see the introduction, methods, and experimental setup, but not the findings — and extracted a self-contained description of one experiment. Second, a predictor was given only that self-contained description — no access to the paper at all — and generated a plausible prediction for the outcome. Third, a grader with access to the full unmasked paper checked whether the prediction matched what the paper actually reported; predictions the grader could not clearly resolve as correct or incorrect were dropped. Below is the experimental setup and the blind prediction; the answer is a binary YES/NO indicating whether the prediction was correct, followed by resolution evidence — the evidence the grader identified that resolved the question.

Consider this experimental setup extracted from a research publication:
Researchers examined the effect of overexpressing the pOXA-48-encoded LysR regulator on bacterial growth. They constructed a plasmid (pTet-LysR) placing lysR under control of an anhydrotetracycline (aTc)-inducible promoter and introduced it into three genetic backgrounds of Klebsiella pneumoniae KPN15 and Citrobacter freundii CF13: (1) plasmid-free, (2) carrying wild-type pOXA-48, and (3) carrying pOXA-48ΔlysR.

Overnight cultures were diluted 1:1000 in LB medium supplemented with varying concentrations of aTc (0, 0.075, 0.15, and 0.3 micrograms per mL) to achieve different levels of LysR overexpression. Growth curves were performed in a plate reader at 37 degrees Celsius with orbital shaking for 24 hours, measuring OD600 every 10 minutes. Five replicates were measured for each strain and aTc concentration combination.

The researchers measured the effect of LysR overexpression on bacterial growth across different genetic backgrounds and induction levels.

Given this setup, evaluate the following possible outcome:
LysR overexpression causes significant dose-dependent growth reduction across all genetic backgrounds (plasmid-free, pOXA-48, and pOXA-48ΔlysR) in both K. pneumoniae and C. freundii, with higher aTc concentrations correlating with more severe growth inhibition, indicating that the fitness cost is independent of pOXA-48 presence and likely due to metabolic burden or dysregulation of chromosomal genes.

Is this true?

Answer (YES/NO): NO